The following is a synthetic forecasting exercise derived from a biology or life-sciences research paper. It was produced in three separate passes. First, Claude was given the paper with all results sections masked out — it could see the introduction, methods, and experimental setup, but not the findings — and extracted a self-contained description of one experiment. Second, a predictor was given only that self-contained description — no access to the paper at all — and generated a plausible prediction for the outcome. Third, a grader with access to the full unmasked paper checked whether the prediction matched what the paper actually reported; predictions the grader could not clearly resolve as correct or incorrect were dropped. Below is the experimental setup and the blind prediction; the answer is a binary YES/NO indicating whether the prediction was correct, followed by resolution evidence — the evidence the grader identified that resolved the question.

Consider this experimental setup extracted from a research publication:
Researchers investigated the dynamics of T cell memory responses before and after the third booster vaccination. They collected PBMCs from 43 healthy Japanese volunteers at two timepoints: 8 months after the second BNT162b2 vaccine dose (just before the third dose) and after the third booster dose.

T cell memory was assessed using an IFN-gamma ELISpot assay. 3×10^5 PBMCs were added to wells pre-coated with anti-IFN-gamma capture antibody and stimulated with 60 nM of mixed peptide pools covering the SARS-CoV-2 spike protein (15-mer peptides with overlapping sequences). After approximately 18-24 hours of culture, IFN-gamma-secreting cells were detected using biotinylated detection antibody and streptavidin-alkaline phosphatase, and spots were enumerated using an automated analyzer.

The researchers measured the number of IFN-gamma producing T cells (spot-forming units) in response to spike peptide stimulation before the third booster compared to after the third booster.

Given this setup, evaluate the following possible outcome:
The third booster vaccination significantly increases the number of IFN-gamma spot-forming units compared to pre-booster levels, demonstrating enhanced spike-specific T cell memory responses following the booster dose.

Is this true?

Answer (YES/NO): YES